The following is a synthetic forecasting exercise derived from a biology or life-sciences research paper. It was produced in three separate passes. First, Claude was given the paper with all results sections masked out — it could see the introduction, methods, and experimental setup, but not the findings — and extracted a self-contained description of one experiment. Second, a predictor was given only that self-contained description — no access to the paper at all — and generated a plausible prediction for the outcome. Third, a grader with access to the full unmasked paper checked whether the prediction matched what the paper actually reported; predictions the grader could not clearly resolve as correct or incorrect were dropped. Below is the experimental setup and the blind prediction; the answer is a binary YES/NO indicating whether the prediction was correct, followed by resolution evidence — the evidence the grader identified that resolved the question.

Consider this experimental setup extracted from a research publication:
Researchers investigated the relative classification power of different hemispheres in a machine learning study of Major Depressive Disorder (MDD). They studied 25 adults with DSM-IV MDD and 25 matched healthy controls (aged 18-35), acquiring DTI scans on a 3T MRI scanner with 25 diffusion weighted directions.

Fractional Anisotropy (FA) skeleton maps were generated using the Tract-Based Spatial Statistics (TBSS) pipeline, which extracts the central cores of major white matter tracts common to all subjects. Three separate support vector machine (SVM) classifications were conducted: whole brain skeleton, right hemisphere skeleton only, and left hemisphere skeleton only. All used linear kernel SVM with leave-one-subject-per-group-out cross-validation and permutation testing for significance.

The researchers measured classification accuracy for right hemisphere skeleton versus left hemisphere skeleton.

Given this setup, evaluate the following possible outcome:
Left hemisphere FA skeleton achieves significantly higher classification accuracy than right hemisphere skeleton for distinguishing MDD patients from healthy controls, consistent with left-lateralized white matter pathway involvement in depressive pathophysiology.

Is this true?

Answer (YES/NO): NO